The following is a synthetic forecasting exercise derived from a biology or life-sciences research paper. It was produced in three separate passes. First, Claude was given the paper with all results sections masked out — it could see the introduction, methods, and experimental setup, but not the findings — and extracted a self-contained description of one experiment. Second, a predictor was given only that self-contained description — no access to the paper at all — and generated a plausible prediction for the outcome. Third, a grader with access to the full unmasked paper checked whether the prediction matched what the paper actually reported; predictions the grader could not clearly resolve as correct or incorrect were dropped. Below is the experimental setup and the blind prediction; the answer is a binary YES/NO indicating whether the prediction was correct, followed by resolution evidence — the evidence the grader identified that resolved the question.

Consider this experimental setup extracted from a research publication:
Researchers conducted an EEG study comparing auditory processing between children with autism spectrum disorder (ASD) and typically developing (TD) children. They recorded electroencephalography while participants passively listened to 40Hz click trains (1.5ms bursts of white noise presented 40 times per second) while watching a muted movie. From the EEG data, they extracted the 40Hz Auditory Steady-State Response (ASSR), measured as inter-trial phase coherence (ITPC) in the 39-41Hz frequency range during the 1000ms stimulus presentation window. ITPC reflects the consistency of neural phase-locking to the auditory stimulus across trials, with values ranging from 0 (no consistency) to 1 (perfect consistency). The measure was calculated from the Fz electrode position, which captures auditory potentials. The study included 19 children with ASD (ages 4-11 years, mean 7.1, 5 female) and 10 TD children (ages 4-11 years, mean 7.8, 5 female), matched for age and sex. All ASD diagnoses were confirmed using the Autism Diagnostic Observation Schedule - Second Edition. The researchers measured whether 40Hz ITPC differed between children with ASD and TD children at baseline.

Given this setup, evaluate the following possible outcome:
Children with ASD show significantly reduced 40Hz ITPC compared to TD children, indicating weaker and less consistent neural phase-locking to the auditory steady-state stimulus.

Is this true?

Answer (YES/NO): NO